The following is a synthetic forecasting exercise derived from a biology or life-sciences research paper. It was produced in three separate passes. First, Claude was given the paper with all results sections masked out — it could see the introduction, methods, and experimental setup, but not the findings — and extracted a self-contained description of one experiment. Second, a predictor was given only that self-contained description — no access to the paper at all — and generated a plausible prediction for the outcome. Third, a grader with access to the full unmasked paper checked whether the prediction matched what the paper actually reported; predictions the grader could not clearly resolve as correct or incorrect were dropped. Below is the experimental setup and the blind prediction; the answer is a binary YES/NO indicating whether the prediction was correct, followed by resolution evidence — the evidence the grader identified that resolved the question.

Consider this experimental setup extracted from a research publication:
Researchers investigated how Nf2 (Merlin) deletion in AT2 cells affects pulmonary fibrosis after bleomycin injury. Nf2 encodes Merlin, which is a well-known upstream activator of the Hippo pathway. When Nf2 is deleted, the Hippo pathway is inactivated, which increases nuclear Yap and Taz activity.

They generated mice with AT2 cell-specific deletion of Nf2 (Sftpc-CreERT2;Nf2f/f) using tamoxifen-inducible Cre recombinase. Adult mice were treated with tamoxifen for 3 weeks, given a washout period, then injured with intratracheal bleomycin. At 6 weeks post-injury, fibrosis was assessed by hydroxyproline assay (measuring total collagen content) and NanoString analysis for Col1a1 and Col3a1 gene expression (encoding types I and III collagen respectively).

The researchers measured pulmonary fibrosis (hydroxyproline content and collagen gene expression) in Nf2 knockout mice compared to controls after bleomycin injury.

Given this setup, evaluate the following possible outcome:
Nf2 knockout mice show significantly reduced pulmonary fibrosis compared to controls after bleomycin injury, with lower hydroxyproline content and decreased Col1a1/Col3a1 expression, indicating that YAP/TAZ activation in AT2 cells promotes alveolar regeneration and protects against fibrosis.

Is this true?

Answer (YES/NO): YES